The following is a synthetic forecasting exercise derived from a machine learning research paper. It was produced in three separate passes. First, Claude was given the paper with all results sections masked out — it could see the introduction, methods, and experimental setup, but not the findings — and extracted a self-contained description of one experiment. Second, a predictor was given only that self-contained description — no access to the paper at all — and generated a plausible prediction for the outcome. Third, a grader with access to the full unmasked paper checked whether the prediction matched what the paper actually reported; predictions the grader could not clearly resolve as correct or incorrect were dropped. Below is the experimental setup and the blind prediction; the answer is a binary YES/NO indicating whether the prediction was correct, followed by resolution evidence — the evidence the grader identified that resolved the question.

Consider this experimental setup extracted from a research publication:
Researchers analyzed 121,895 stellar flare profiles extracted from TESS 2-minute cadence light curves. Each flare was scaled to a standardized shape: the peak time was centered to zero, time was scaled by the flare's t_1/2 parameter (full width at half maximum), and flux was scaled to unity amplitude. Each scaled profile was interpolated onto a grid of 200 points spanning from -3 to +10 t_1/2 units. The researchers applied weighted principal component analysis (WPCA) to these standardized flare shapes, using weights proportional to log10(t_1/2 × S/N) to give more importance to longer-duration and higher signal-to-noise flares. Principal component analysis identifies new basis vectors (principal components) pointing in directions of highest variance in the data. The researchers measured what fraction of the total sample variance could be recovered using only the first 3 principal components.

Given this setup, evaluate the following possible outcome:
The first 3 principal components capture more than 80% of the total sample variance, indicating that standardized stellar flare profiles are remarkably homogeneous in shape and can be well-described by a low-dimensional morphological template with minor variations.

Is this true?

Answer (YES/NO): NO